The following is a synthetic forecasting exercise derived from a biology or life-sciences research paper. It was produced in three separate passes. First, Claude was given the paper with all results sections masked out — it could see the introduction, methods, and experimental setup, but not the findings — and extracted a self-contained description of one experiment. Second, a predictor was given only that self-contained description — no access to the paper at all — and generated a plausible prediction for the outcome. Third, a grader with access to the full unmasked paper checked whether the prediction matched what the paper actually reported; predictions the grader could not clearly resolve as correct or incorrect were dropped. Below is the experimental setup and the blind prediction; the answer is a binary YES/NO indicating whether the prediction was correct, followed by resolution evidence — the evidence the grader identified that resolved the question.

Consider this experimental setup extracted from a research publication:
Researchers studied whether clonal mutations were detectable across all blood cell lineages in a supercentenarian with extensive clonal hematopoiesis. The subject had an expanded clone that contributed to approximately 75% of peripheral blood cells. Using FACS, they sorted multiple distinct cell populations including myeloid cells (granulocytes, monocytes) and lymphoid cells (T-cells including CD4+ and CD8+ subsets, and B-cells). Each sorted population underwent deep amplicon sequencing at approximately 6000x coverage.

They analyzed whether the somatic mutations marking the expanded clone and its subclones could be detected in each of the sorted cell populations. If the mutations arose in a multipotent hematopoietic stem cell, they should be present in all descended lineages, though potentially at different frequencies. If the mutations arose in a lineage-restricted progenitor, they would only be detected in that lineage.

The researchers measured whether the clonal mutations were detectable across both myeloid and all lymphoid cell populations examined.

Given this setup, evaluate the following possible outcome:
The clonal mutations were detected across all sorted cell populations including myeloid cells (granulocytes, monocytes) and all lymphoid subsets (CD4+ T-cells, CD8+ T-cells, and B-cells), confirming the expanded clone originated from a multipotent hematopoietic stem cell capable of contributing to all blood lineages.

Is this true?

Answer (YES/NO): YES